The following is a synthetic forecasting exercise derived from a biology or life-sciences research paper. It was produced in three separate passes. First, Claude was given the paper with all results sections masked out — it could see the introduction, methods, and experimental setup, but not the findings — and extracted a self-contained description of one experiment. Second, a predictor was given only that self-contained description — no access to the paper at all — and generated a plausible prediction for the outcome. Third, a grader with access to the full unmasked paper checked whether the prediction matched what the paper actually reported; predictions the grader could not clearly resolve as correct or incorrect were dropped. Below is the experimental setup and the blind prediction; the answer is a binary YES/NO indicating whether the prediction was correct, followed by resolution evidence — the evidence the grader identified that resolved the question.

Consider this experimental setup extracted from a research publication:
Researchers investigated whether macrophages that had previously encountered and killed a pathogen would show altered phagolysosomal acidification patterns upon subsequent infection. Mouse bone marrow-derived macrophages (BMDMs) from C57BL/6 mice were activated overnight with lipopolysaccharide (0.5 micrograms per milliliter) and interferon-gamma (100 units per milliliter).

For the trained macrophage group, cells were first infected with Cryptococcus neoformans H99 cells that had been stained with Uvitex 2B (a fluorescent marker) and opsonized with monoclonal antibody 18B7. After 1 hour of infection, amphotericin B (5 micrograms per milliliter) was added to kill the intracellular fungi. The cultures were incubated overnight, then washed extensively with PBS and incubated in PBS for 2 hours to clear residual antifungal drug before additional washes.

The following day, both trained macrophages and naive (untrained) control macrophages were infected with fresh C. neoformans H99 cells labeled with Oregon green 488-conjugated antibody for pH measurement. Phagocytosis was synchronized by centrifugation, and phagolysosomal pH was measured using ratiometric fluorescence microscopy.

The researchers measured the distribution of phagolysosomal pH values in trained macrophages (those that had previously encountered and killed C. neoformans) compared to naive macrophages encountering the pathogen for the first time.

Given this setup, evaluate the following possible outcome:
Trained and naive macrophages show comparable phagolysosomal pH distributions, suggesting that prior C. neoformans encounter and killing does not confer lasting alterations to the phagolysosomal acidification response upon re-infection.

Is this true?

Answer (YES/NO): NO